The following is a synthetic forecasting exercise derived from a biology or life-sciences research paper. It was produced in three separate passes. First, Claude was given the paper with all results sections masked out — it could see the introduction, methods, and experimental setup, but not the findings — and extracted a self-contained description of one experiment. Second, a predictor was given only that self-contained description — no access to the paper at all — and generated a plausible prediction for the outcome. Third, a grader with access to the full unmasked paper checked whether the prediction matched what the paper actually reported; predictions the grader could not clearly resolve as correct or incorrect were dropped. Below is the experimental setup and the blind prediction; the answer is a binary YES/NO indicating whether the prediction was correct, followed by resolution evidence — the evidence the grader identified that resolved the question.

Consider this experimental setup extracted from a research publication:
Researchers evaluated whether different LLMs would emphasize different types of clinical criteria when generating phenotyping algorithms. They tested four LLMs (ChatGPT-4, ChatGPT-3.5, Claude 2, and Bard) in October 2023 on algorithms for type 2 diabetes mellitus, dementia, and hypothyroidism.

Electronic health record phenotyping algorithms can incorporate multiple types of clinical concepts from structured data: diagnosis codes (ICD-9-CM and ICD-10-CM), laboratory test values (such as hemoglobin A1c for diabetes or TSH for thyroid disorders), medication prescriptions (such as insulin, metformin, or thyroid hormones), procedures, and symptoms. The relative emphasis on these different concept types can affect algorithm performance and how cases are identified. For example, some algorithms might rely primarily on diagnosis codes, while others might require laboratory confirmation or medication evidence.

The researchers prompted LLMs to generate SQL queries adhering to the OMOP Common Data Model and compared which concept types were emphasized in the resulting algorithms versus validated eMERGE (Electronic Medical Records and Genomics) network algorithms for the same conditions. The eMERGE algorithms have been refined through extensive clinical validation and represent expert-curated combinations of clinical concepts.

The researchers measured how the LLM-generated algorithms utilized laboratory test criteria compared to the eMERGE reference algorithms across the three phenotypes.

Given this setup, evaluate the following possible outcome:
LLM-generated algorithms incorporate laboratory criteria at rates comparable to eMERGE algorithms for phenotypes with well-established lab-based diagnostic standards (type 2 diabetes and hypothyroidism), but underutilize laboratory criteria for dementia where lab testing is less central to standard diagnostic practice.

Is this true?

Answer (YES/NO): NO